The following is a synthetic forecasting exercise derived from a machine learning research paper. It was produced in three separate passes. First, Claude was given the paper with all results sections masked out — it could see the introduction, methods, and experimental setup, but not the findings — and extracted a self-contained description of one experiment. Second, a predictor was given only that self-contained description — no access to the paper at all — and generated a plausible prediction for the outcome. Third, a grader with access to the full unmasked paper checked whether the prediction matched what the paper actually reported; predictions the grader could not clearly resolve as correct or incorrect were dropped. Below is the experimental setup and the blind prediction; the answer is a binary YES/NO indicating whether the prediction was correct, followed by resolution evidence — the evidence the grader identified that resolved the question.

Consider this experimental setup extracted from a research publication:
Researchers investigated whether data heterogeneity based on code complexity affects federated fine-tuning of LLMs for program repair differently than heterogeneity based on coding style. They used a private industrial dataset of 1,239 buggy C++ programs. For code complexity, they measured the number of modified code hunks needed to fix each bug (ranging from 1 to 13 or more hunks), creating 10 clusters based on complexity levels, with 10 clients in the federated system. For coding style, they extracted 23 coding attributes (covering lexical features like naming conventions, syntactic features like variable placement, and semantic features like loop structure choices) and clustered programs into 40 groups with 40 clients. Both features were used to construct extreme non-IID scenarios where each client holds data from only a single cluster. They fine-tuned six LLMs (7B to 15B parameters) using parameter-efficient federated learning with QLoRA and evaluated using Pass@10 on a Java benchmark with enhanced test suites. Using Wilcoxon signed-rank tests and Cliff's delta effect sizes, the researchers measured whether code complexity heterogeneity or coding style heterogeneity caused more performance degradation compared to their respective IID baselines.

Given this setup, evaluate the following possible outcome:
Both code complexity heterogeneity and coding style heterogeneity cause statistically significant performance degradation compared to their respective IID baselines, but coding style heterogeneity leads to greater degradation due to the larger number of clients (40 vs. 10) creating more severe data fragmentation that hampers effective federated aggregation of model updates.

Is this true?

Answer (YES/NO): NO